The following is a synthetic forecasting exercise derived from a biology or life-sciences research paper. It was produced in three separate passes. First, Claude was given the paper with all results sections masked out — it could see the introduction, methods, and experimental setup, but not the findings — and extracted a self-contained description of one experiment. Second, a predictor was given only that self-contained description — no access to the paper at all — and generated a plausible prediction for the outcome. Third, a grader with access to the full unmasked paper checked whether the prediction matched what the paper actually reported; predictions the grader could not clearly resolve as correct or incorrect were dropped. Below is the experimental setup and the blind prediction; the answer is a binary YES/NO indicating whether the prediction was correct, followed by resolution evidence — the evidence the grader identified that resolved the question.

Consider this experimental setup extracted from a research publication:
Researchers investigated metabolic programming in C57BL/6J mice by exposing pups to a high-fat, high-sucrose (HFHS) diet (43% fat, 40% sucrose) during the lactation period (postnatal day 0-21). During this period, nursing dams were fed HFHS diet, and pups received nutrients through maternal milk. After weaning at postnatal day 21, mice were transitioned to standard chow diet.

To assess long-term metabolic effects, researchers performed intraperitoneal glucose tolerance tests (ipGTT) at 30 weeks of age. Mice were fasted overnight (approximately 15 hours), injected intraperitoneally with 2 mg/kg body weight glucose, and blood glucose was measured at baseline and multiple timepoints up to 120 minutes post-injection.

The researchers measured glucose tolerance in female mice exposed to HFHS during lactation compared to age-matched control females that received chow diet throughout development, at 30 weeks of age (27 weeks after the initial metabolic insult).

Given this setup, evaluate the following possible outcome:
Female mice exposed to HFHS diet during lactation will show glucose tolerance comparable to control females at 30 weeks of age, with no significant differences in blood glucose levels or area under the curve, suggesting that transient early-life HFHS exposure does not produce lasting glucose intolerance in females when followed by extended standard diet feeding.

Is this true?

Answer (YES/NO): NO